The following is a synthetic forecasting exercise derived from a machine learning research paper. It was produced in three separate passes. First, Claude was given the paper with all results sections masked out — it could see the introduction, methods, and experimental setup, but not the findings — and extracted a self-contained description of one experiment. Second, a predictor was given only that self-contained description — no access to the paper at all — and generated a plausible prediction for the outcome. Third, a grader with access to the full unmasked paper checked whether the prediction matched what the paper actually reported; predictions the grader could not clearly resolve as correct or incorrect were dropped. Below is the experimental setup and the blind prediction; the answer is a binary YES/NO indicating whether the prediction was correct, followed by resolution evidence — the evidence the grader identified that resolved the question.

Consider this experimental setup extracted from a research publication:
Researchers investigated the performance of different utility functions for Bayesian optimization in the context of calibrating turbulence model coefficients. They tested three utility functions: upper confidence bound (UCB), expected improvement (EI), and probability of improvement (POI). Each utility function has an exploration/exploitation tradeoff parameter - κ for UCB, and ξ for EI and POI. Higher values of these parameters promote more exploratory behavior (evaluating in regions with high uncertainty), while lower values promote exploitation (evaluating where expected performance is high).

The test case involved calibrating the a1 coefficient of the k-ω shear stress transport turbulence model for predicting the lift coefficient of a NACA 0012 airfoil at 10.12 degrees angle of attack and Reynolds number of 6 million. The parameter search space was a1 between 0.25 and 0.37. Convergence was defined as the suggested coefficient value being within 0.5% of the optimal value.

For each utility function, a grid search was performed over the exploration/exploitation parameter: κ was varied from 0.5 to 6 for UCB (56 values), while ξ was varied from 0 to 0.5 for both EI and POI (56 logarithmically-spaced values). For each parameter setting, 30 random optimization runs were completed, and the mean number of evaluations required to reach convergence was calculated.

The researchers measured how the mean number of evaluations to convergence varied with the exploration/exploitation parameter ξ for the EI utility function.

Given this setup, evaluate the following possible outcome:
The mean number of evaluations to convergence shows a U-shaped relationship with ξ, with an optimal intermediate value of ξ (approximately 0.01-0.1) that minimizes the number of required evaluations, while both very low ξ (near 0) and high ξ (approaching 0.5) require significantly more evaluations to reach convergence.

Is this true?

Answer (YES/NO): NO